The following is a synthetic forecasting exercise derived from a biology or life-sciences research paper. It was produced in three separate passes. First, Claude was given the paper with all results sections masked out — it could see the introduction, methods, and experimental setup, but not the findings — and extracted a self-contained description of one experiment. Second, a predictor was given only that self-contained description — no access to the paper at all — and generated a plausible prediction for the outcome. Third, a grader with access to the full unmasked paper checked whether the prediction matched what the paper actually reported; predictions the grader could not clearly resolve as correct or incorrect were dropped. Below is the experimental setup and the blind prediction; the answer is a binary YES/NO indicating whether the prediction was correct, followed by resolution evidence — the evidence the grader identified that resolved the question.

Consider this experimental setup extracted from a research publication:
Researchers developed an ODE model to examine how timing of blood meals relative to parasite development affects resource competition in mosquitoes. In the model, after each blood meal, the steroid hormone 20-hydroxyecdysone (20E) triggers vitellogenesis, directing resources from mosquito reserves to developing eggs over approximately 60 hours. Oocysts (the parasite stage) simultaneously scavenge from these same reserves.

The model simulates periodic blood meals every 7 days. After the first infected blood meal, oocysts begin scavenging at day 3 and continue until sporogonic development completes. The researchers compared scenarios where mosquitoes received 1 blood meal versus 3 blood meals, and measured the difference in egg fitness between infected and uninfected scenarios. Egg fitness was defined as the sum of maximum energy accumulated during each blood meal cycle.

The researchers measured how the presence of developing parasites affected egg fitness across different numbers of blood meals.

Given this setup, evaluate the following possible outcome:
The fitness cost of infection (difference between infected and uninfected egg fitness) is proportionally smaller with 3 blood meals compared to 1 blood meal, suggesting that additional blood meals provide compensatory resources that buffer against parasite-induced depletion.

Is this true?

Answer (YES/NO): NO